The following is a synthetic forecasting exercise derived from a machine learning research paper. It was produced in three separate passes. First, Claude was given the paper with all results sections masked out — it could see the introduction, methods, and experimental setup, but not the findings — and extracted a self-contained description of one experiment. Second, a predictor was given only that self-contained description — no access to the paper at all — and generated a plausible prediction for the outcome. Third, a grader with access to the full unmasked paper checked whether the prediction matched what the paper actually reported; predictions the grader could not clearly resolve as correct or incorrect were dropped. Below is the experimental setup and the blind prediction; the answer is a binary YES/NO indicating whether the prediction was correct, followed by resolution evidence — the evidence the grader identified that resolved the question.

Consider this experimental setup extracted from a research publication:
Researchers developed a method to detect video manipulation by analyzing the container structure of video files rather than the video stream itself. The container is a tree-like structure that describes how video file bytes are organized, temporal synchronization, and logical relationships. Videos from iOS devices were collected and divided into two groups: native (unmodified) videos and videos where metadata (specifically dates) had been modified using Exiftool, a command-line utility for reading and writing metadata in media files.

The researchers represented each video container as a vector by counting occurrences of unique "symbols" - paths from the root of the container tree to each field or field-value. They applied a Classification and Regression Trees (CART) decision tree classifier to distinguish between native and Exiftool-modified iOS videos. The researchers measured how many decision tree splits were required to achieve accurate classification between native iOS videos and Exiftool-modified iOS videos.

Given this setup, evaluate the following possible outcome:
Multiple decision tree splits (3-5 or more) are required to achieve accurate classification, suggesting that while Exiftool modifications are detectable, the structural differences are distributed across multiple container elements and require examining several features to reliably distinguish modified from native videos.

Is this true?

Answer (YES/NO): NO